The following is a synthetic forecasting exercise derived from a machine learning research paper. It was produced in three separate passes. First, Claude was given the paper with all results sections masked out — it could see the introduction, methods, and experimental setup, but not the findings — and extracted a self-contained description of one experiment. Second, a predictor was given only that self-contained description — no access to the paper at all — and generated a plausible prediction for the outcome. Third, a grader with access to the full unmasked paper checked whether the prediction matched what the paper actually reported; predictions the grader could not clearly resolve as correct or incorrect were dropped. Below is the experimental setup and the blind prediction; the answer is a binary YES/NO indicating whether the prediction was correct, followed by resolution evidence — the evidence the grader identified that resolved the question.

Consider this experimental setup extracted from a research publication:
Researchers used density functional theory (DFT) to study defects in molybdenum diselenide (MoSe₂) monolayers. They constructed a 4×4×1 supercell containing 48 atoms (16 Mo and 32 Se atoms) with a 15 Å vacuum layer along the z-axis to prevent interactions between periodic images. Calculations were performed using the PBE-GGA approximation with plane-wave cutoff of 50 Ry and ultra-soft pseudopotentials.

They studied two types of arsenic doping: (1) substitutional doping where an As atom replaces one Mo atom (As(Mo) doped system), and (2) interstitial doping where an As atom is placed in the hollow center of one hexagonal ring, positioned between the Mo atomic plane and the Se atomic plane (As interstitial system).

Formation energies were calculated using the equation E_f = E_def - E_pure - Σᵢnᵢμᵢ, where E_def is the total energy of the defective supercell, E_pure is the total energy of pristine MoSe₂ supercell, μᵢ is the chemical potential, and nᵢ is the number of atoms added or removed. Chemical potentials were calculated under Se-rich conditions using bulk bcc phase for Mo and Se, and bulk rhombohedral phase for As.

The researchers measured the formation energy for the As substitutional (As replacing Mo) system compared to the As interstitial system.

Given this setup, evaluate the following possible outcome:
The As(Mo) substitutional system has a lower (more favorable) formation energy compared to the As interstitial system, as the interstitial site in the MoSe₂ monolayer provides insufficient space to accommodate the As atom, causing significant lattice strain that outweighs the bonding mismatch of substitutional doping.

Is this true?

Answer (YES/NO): YES